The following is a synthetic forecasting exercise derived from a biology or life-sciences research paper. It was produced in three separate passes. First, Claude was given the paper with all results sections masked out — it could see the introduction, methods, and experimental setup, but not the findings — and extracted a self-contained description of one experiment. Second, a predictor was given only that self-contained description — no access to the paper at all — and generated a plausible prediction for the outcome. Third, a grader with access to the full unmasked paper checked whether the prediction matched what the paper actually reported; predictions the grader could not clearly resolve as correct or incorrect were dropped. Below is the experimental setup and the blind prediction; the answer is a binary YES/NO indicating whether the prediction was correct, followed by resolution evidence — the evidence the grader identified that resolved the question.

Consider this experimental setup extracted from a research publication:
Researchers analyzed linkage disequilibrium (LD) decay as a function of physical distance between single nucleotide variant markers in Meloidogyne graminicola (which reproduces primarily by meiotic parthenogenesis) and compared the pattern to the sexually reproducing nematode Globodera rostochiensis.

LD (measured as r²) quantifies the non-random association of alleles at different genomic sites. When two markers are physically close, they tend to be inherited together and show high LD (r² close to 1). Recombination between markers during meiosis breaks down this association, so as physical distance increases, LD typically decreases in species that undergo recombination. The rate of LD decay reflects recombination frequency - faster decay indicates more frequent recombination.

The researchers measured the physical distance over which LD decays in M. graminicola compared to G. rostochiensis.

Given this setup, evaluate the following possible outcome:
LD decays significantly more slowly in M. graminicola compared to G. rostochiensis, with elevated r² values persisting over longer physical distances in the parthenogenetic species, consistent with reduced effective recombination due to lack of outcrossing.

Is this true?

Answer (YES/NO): YES